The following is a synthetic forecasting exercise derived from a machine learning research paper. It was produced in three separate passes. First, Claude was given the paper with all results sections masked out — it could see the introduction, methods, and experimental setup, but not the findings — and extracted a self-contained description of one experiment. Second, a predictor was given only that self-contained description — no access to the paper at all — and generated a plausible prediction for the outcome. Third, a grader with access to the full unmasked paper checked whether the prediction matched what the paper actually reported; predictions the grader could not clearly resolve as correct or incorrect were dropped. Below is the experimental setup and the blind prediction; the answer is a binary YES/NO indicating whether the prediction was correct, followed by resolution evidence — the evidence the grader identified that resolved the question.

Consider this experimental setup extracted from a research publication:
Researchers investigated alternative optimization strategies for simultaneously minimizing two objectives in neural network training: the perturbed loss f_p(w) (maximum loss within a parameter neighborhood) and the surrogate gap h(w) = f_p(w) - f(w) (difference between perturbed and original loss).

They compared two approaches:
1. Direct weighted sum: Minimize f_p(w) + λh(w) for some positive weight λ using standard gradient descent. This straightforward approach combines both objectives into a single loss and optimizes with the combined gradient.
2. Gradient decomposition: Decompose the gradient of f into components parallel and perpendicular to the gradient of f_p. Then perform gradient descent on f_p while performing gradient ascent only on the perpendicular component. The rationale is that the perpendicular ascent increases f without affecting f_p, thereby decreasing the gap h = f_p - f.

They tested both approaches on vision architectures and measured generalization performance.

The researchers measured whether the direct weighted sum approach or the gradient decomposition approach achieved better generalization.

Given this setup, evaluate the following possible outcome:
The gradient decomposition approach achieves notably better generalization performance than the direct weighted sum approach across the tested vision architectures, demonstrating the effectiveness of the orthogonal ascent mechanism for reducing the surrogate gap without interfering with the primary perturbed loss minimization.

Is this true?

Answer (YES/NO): YES